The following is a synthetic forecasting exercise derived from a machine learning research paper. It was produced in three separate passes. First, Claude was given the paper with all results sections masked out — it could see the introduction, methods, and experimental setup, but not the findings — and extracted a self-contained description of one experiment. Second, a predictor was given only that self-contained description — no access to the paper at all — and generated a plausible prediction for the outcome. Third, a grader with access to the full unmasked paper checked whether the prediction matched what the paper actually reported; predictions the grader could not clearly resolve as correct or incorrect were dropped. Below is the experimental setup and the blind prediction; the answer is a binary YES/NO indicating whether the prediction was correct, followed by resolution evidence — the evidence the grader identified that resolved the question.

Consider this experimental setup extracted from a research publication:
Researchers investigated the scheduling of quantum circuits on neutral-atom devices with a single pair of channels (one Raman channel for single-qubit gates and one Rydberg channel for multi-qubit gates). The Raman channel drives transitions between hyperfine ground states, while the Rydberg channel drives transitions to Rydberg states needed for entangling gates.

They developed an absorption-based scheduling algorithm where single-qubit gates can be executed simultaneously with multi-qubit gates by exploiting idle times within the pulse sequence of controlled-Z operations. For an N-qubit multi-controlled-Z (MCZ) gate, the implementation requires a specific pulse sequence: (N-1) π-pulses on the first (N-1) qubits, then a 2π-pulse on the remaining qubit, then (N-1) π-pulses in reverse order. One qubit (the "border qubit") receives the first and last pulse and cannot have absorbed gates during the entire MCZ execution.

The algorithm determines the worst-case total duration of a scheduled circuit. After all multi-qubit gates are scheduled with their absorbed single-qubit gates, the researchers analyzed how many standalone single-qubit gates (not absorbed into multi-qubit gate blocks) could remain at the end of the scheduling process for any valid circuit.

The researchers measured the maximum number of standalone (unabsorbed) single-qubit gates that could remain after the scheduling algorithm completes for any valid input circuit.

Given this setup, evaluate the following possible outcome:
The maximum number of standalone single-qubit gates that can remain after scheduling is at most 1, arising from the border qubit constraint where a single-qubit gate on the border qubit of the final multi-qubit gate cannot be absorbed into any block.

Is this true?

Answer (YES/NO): NO